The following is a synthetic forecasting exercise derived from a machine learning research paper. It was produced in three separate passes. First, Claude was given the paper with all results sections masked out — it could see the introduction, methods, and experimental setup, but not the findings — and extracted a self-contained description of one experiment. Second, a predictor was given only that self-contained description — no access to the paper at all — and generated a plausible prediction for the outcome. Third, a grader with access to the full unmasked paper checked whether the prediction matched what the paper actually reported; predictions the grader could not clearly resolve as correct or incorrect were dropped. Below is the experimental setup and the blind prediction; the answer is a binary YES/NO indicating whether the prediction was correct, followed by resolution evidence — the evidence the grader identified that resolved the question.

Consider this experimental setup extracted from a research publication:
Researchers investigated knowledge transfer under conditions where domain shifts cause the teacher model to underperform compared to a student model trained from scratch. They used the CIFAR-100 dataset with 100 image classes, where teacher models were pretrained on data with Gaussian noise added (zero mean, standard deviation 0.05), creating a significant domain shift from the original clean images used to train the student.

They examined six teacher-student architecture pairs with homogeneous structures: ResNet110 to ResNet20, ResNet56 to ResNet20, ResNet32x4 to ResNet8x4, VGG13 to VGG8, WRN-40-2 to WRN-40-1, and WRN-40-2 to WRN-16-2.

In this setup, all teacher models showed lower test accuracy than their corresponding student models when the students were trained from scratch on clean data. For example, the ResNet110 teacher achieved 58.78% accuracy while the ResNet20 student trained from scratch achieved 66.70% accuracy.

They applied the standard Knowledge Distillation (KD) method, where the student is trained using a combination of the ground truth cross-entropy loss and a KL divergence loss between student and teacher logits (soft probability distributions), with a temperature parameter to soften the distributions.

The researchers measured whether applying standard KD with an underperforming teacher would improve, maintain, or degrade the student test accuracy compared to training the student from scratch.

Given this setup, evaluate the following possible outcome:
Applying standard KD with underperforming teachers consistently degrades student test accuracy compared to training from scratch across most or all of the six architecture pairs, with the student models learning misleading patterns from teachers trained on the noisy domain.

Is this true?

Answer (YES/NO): YES